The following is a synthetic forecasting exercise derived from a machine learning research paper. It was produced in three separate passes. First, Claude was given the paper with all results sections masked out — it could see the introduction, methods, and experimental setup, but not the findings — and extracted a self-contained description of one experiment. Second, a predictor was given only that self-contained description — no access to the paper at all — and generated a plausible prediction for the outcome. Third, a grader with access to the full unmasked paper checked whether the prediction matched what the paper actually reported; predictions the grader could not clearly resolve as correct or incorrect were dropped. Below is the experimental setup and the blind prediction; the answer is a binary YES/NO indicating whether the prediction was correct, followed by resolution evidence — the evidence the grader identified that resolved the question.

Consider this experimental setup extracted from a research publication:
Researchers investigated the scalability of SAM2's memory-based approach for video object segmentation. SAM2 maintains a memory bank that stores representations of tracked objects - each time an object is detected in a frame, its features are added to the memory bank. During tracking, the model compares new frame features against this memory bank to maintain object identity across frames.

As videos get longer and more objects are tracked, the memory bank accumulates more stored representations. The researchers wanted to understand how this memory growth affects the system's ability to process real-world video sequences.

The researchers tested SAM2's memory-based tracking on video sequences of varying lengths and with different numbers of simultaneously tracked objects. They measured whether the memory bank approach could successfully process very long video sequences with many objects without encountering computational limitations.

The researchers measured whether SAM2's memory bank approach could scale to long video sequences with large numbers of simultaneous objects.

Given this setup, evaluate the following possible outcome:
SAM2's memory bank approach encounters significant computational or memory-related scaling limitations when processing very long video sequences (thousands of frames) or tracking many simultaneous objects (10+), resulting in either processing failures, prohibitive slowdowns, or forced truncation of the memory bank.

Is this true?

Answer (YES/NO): YES